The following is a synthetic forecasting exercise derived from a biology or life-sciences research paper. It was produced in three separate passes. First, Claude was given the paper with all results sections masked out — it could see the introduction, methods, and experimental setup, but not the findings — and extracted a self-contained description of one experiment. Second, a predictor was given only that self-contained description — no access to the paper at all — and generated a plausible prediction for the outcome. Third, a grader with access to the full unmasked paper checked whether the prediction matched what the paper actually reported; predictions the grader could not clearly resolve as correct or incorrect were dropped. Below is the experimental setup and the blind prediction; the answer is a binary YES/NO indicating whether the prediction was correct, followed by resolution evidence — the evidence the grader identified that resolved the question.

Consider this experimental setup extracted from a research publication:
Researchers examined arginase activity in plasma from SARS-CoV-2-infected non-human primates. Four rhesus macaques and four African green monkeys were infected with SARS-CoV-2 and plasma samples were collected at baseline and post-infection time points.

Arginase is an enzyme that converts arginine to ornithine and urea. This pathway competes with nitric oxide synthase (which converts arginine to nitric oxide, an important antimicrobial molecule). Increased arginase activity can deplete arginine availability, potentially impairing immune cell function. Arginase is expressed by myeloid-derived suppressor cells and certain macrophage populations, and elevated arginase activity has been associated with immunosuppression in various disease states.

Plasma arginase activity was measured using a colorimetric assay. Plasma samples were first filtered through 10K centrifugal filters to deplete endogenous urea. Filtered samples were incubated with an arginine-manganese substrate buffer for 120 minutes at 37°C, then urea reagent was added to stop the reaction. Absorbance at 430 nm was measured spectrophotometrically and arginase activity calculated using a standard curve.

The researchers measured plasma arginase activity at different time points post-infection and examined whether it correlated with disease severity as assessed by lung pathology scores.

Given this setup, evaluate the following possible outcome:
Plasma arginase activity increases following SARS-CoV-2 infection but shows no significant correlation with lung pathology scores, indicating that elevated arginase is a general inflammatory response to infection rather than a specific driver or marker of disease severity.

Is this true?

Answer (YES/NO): NO